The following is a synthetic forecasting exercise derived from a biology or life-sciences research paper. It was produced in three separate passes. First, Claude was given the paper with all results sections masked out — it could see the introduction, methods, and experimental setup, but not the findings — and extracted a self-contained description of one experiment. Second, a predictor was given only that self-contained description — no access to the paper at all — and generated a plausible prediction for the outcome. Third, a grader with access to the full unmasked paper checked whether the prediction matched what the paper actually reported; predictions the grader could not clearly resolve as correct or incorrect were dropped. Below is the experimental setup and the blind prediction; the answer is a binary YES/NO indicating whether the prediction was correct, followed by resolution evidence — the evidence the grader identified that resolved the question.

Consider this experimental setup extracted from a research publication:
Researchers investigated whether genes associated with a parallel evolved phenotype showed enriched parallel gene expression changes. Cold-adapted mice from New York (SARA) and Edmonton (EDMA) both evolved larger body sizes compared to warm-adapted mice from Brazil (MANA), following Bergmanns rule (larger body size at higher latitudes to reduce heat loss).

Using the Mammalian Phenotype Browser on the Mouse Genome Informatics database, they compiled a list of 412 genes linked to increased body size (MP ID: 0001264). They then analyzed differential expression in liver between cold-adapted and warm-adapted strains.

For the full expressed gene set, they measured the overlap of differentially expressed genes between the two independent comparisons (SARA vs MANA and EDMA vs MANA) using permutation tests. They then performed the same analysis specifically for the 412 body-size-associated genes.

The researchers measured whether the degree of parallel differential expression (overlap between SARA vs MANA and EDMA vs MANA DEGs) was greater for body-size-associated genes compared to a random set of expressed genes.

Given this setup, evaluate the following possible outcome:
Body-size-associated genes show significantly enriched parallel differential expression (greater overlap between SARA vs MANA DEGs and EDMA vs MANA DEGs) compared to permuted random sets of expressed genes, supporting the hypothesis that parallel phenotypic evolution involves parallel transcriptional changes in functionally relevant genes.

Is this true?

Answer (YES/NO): YES